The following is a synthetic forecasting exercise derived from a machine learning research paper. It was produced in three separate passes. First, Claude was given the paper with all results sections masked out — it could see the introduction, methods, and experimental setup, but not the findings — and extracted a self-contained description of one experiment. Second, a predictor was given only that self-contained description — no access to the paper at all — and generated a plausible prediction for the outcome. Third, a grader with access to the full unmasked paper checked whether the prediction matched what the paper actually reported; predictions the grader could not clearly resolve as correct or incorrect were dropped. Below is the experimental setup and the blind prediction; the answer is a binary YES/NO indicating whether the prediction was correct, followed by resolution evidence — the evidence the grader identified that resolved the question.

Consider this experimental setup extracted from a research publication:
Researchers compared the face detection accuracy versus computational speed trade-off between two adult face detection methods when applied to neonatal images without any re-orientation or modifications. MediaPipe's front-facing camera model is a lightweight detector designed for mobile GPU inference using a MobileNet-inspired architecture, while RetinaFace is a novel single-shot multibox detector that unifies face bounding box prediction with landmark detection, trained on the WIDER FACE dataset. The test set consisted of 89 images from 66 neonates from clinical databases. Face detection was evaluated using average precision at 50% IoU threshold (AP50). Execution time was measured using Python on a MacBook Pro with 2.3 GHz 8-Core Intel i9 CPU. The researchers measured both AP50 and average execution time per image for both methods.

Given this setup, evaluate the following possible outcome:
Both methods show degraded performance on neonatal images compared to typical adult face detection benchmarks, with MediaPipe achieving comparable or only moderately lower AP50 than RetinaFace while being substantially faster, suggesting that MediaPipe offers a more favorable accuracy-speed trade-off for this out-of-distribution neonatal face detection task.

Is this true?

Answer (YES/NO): NO